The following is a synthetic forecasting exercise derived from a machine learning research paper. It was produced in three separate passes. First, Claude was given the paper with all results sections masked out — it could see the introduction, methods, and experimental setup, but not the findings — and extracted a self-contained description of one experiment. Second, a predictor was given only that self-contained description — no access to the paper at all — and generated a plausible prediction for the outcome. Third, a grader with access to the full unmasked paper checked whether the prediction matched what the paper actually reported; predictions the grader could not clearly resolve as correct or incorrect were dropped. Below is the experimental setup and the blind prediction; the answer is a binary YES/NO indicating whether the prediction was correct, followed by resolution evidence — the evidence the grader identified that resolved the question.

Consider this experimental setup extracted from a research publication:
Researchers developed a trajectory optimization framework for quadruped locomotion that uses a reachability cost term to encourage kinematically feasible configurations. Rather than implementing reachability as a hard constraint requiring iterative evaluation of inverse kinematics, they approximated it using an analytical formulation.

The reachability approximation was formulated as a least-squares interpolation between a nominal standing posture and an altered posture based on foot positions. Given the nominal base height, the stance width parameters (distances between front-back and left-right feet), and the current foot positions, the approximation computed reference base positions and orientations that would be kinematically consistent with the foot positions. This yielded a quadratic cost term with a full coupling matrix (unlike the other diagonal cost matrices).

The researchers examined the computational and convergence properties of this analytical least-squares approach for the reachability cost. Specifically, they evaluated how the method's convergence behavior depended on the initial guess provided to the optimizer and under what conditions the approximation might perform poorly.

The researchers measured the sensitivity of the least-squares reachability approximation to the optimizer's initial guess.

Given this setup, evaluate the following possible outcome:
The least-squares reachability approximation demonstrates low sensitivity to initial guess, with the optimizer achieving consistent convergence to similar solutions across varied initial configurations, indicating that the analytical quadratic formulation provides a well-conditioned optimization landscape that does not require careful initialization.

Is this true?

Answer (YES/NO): YES